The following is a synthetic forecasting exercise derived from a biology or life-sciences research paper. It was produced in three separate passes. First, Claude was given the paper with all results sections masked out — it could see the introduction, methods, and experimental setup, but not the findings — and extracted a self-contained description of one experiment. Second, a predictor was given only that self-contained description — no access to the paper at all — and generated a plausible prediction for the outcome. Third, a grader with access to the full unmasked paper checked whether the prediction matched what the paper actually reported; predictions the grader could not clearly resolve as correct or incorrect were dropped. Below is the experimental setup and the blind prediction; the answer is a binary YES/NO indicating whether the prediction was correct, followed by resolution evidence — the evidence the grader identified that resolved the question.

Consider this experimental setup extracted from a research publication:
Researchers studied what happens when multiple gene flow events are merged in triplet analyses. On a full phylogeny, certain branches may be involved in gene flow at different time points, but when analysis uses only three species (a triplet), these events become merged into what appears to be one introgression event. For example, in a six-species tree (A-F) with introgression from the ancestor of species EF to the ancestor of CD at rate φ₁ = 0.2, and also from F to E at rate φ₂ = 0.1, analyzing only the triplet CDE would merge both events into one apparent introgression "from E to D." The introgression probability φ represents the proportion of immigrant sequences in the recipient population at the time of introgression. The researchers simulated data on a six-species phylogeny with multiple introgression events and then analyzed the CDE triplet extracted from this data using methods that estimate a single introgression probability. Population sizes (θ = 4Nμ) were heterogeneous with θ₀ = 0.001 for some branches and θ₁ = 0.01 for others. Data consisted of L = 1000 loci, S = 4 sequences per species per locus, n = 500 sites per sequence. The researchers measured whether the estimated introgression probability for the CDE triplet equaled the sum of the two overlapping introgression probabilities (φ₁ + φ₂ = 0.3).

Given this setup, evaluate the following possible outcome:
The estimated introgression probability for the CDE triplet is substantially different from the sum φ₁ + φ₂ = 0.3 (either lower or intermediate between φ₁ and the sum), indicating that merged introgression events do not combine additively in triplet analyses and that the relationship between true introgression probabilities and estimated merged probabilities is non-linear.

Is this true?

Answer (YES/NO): YES